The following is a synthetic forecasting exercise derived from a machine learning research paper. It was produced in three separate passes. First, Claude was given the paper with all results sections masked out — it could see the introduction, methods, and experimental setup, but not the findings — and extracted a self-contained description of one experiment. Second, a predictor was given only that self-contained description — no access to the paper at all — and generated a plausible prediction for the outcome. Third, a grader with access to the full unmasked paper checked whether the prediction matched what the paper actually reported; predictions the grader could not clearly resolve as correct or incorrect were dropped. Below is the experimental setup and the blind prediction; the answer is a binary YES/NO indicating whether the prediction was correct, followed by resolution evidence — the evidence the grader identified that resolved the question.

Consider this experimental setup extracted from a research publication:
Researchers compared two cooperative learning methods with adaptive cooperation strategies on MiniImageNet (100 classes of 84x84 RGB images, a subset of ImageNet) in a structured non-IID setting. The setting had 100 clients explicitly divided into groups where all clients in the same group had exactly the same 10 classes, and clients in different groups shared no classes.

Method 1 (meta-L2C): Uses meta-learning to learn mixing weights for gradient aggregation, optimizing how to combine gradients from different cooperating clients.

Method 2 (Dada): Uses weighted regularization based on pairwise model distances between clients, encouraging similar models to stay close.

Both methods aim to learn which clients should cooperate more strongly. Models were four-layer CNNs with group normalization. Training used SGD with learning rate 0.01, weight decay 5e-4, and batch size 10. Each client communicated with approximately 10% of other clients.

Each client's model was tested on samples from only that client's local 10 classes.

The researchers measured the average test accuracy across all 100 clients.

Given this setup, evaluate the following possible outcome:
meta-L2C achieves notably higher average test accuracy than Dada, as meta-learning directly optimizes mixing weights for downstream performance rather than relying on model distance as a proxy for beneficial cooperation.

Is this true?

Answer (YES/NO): YES